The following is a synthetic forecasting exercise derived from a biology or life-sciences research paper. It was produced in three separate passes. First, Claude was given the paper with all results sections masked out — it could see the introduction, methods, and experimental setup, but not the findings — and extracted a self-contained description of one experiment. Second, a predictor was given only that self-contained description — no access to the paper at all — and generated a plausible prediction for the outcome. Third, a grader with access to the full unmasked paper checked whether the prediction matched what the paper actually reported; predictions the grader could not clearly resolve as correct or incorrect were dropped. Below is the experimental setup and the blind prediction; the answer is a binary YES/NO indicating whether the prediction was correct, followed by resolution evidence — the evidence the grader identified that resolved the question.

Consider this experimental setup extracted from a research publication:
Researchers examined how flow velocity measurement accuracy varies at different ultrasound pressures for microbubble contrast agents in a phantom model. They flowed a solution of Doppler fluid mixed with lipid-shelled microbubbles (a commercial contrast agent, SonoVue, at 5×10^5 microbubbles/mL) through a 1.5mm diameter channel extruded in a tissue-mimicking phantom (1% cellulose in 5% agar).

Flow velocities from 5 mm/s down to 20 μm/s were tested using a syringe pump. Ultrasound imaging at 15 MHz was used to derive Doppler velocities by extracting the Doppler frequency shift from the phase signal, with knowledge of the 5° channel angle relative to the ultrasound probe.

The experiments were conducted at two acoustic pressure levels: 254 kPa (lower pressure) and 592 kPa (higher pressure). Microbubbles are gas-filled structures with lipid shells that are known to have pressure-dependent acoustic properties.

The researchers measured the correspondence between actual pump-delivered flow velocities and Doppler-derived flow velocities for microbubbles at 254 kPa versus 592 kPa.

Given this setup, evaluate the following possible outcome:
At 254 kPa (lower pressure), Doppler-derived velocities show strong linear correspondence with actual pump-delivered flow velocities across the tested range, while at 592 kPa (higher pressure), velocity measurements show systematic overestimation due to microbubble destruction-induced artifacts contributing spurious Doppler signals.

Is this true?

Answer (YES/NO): NO